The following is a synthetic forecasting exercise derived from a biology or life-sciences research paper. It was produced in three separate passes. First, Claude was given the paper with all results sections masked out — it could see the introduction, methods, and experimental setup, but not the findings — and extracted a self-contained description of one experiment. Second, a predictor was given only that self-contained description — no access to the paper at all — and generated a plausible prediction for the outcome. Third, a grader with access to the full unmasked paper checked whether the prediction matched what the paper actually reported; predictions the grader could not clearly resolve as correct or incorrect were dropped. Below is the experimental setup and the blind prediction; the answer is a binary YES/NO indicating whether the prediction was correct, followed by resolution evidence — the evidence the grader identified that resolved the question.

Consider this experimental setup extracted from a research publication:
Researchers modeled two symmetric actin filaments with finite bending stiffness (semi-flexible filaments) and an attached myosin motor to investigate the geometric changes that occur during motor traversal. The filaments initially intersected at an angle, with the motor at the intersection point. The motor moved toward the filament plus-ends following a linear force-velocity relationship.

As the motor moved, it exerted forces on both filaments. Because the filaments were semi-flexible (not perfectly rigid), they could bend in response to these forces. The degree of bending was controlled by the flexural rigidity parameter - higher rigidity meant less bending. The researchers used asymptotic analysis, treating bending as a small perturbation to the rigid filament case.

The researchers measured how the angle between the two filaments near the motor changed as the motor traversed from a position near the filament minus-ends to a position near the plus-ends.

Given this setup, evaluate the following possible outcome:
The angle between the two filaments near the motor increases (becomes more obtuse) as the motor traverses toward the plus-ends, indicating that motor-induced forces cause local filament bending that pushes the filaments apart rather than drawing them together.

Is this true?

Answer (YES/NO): NO